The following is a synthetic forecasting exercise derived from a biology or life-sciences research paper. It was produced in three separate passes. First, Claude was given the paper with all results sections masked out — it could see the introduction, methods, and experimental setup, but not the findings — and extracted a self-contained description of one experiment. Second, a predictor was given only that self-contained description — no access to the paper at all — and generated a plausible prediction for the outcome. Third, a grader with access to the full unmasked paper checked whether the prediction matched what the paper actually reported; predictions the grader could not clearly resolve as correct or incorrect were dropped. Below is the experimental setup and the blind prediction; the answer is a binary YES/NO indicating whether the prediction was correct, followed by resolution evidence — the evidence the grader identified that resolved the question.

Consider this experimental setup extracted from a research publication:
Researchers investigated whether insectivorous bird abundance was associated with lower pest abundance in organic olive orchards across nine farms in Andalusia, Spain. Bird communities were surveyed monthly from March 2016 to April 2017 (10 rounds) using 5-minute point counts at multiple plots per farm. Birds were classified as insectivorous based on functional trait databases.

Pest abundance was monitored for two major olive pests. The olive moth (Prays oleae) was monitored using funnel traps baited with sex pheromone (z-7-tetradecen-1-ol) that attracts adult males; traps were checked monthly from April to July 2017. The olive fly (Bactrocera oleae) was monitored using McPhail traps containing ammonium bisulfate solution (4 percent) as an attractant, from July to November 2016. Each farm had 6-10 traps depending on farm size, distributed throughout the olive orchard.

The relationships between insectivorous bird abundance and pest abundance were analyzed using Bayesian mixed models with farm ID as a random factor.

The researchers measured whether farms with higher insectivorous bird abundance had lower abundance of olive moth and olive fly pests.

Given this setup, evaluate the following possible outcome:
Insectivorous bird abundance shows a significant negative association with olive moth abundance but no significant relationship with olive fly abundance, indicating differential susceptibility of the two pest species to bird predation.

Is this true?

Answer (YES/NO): NO